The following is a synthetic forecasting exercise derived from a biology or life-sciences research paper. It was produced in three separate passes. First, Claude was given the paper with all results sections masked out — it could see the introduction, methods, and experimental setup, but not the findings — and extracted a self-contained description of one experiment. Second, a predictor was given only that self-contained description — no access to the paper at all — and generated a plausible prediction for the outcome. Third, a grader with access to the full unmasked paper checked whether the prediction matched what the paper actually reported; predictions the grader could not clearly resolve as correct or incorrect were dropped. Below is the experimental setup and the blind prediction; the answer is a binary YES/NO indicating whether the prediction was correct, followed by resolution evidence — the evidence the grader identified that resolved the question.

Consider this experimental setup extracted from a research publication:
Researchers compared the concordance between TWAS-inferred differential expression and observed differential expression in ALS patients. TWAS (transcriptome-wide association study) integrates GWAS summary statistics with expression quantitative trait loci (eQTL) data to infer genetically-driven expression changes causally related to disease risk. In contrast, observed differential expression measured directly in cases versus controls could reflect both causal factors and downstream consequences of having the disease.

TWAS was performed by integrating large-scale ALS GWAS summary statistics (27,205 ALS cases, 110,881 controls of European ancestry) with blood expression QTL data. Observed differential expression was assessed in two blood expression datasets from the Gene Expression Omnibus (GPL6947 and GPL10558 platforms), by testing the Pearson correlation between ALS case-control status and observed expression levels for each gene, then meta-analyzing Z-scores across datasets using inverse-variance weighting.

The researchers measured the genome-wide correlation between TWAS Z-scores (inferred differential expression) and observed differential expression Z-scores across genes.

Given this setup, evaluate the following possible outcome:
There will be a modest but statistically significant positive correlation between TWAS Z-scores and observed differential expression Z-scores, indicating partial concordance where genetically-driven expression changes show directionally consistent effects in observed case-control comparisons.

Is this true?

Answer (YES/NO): NO